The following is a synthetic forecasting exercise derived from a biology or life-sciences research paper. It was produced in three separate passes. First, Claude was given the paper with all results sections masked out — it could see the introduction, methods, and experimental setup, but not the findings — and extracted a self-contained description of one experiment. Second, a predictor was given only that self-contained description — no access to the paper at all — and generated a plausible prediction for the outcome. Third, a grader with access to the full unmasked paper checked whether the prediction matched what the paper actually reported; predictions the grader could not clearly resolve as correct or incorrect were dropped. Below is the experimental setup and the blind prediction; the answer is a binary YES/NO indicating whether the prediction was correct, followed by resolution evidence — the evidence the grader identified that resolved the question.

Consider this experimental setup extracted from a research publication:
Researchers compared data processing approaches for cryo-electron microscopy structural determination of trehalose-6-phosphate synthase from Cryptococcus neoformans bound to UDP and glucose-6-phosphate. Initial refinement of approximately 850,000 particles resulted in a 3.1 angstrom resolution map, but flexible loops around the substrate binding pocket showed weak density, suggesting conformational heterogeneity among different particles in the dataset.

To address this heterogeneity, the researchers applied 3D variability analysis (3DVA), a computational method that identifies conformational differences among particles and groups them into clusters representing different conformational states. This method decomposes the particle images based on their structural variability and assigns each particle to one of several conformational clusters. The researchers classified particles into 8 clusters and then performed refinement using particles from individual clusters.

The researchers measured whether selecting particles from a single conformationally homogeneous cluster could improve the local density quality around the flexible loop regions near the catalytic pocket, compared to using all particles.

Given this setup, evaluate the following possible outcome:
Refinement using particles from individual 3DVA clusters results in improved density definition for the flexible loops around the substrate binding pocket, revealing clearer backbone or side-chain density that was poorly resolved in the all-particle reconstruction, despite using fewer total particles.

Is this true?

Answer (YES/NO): YES